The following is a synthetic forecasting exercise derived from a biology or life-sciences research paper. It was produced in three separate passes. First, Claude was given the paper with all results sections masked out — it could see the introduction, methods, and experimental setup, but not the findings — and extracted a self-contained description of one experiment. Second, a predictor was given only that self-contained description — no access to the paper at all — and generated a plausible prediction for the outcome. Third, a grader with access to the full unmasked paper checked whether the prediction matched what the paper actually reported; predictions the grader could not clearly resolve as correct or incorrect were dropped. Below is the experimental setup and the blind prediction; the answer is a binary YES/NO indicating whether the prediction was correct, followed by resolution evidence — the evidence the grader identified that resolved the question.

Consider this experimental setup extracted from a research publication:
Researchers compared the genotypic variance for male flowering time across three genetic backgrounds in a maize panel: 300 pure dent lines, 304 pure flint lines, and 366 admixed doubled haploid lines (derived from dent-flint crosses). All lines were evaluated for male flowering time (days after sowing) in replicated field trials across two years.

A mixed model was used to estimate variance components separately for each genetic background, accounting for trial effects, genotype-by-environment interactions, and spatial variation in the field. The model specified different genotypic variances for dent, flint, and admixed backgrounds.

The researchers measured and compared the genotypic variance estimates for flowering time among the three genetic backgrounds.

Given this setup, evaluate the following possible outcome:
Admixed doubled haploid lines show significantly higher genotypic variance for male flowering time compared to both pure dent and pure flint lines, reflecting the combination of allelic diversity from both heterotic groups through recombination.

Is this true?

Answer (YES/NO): NO